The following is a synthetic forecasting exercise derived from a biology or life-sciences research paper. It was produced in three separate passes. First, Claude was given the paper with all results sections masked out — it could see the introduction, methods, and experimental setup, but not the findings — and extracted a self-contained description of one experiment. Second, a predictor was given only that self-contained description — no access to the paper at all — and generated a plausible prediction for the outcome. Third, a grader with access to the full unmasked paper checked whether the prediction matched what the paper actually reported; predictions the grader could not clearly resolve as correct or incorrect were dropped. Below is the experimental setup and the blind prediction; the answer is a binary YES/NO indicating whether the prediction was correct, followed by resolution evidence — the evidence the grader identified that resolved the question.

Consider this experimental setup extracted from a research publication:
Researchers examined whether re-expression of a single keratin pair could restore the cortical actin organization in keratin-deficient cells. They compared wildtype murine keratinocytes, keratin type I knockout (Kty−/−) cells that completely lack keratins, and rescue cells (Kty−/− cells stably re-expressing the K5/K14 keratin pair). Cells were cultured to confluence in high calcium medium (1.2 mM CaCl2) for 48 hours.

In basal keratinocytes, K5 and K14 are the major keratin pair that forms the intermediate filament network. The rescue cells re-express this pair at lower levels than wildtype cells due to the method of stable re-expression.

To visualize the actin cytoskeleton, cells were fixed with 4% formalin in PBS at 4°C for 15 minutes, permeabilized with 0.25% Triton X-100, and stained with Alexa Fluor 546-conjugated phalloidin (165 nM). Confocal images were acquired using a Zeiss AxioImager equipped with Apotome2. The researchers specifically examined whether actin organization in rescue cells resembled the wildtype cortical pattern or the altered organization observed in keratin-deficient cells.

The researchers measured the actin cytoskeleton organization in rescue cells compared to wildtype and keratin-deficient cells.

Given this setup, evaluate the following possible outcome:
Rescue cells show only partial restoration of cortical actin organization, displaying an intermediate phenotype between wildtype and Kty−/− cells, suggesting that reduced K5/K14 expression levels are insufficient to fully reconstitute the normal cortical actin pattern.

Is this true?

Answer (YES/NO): NO